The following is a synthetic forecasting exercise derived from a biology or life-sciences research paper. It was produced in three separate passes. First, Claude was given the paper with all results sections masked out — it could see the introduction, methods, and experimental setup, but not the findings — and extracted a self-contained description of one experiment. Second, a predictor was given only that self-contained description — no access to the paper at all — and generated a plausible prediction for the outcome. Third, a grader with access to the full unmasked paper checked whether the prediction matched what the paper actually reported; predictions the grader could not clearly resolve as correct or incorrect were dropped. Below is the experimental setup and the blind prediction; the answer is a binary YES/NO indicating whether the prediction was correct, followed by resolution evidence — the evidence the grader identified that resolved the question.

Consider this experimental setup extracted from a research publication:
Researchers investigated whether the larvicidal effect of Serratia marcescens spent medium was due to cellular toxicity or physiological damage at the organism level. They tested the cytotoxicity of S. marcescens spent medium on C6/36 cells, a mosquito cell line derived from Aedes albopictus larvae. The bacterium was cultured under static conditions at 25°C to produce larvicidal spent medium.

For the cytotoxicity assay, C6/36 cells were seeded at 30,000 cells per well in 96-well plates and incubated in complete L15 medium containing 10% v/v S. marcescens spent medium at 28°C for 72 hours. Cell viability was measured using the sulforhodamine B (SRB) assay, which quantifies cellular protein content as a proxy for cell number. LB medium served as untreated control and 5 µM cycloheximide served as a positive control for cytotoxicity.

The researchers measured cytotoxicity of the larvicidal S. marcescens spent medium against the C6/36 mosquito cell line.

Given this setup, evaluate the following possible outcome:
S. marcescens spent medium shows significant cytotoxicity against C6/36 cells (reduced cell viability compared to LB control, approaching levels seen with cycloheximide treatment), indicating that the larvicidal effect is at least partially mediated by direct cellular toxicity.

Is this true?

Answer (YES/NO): NO